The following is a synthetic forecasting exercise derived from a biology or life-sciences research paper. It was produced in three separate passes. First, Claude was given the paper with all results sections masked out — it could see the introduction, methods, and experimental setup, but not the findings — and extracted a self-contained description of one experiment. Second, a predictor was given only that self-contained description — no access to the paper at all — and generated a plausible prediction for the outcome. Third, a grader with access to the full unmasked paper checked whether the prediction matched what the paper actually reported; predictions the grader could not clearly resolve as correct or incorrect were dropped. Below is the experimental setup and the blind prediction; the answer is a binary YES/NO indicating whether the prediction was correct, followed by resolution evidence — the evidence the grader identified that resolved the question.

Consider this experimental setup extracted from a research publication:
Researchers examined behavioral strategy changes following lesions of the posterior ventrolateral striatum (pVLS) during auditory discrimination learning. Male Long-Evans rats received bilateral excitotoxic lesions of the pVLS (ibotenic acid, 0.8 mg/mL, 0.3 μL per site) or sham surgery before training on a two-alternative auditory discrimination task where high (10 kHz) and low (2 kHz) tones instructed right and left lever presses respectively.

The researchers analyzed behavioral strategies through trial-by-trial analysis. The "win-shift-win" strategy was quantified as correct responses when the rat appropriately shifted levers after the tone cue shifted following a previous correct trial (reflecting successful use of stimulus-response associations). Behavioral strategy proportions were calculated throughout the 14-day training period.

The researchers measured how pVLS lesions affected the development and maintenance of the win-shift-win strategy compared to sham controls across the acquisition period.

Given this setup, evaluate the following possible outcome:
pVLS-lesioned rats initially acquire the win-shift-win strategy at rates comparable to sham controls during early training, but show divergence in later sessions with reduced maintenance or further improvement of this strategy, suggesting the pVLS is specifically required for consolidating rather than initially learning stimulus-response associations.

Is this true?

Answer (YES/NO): NO